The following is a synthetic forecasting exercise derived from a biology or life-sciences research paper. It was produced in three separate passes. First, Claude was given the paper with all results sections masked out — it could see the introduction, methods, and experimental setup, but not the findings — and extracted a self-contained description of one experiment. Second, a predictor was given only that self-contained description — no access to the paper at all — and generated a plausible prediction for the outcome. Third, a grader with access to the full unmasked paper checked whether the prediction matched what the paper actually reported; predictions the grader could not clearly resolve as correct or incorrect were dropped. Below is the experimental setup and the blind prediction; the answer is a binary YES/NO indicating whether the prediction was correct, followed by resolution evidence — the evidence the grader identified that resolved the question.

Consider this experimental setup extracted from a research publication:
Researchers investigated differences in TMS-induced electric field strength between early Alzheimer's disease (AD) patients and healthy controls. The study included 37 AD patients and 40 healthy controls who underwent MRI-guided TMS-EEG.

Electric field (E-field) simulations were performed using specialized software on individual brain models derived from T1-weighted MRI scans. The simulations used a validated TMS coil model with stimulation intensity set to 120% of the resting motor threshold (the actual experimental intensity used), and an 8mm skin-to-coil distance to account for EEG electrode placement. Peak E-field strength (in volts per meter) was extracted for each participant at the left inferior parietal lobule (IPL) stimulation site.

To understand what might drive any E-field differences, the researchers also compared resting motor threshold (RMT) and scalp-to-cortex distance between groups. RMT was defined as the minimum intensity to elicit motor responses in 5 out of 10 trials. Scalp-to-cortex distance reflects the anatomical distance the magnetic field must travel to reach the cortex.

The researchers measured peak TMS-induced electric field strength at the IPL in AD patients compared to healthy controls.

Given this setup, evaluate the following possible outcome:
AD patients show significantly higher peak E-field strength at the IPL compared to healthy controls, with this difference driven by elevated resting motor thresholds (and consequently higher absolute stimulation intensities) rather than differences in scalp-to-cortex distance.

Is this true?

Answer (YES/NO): NO